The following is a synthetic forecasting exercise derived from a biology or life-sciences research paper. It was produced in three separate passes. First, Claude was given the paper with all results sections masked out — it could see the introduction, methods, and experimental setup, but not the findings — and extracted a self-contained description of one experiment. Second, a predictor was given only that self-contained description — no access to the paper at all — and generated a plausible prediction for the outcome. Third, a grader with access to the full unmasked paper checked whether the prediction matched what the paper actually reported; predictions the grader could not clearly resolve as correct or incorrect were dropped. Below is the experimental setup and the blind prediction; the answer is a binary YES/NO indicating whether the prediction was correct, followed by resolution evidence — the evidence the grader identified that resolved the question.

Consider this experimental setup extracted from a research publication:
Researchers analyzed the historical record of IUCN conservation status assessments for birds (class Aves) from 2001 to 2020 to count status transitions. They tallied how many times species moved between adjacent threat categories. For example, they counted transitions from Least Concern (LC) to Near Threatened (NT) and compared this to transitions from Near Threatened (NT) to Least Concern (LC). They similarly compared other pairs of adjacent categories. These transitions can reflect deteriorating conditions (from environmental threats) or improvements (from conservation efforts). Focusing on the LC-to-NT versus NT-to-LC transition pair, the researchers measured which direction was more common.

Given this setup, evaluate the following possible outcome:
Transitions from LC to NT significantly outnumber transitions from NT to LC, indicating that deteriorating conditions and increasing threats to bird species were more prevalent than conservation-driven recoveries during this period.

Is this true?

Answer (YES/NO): YES